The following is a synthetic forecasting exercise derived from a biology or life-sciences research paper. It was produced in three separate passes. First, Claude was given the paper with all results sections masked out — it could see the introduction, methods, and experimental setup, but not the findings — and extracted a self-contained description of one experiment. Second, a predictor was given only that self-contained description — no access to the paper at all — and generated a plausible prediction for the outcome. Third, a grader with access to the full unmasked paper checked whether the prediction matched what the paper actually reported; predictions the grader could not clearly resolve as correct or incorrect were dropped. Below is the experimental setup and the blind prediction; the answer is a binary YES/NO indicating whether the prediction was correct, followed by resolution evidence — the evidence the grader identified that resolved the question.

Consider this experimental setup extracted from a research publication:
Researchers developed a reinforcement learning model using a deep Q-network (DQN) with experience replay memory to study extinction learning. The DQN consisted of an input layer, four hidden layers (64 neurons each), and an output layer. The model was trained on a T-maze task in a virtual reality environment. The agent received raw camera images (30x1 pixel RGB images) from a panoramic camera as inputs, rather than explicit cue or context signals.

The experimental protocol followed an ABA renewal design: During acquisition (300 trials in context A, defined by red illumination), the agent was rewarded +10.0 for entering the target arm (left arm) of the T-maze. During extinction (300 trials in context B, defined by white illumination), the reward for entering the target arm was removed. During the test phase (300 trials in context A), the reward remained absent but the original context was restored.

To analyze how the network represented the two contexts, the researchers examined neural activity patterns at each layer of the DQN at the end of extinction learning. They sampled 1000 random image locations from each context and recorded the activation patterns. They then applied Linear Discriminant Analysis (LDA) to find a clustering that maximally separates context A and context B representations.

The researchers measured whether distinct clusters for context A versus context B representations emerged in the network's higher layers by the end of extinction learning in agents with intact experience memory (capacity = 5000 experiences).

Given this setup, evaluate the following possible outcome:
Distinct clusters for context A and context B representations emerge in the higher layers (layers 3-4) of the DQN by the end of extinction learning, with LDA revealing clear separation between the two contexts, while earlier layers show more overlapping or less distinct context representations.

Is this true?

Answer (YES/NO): YES